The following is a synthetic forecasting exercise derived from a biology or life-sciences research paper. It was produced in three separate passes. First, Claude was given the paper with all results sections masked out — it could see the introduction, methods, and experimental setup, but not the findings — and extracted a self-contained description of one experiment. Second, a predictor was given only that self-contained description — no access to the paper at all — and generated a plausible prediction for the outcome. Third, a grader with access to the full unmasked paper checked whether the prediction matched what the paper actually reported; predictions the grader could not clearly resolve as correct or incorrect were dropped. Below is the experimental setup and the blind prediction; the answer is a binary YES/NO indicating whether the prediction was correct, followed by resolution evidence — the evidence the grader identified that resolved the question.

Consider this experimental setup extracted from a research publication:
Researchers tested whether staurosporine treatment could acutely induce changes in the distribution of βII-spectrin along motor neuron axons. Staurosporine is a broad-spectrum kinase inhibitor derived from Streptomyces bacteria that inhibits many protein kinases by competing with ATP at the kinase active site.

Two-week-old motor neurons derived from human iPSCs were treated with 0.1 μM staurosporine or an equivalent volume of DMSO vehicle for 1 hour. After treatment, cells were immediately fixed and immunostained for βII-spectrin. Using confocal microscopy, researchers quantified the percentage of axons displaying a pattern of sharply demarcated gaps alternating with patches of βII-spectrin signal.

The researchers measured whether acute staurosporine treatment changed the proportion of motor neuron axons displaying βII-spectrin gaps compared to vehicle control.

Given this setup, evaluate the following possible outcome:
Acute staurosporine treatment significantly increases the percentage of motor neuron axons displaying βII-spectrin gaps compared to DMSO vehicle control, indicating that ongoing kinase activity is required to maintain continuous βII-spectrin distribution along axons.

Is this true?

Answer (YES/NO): YES